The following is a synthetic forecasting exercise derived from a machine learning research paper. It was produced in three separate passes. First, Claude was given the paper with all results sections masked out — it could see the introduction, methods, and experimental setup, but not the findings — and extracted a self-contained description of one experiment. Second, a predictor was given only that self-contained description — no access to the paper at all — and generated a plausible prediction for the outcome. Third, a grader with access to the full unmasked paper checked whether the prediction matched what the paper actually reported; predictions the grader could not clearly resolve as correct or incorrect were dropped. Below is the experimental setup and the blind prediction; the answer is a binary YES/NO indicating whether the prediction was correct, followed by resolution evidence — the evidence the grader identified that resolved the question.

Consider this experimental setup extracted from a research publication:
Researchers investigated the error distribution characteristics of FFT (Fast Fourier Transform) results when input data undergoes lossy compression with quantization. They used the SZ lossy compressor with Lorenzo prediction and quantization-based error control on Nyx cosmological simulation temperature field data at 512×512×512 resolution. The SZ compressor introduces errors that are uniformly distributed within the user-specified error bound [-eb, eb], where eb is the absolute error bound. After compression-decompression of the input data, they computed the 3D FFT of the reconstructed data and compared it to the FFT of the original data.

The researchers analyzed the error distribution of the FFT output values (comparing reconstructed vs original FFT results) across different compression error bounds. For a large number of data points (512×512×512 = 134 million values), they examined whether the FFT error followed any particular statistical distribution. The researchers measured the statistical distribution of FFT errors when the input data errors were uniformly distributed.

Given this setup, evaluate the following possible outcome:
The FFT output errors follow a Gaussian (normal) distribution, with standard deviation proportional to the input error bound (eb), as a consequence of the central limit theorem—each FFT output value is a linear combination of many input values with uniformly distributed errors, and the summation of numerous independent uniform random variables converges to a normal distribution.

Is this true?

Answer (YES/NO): YES